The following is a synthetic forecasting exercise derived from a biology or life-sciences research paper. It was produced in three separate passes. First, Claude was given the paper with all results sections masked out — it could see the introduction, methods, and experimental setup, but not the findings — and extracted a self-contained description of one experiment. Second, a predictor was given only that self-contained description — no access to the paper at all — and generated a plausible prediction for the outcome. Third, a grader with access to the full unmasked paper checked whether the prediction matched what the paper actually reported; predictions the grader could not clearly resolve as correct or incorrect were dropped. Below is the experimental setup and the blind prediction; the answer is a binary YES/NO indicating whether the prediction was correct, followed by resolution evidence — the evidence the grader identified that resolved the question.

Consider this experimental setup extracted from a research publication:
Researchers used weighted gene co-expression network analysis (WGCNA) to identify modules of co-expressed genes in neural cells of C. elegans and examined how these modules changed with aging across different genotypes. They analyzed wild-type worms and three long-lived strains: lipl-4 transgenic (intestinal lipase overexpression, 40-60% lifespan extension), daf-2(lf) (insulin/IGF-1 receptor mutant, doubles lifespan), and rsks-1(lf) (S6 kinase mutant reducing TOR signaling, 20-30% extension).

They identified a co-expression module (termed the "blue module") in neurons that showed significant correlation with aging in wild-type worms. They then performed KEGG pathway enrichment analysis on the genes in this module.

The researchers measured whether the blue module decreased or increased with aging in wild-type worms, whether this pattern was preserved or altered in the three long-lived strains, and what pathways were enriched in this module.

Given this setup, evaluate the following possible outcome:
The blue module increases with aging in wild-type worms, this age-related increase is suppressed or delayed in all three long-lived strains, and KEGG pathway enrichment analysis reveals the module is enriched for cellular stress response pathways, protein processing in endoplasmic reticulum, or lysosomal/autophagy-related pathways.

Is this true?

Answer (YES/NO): NO